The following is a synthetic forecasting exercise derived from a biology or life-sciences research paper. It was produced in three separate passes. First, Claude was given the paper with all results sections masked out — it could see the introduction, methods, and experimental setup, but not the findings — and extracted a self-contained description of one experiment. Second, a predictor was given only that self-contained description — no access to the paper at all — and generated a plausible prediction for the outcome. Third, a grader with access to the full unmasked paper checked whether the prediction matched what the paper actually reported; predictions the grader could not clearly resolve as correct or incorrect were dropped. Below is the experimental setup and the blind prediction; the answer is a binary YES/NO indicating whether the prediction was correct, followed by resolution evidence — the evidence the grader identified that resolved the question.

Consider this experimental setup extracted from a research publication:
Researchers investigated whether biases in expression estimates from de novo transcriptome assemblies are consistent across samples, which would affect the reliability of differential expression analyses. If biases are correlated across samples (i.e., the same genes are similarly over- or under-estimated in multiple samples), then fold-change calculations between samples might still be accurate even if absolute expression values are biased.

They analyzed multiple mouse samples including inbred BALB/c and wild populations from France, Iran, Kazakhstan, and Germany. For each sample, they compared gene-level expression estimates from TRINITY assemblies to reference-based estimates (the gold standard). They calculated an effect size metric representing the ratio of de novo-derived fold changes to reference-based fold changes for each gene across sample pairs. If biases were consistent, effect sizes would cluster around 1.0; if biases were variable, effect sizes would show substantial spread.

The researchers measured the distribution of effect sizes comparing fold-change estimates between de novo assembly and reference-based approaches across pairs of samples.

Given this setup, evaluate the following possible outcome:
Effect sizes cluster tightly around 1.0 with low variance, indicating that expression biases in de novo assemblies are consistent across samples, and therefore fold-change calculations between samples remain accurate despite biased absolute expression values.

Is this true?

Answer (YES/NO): NO